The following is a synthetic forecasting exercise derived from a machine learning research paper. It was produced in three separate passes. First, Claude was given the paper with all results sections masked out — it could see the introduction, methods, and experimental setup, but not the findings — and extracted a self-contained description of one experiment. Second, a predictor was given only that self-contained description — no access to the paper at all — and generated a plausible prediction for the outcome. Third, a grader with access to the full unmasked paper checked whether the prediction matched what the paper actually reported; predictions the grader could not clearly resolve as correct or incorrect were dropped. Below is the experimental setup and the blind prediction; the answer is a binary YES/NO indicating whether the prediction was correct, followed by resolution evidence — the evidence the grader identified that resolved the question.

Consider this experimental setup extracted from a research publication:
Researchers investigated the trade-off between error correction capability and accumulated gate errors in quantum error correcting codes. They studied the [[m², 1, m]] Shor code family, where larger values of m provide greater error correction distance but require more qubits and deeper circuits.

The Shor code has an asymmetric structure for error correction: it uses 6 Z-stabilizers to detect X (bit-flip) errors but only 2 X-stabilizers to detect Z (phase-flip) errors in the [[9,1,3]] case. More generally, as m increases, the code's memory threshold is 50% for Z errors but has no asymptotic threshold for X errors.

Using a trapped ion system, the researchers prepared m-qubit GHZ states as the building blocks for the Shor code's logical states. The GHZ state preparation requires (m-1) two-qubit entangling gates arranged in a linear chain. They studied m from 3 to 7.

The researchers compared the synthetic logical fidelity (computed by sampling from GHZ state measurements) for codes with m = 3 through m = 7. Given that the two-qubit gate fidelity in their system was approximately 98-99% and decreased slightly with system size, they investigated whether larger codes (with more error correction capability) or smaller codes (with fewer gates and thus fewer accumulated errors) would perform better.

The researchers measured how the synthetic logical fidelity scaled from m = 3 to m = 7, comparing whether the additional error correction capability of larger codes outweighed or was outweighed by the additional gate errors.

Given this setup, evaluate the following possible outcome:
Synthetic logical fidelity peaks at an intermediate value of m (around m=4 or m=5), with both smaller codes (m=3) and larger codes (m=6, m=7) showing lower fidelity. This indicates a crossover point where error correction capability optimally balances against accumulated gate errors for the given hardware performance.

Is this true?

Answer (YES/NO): YES